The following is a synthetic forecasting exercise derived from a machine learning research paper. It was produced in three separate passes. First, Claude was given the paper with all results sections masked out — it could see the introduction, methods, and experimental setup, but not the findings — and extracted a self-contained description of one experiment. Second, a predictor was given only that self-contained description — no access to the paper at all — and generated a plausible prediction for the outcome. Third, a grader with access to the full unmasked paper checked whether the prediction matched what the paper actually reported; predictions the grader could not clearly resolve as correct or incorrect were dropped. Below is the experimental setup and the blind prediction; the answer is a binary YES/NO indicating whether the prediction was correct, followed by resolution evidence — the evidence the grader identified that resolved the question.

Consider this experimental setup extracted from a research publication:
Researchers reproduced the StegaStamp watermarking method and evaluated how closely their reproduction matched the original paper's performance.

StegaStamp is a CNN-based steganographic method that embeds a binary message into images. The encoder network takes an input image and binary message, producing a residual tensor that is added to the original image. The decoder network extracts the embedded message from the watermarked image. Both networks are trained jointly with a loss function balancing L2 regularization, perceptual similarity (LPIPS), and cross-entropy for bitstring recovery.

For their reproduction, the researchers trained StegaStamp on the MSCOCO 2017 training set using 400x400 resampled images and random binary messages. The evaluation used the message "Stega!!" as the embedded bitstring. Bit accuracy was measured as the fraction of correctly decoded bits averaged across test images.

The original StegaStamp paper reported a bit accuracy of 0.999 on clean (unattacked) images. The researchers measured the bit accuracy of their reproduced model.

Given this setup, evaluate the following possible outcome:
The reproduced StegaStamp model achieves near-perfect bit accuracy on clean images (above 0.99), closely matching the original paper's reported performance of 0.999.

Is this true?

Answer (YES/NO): YES